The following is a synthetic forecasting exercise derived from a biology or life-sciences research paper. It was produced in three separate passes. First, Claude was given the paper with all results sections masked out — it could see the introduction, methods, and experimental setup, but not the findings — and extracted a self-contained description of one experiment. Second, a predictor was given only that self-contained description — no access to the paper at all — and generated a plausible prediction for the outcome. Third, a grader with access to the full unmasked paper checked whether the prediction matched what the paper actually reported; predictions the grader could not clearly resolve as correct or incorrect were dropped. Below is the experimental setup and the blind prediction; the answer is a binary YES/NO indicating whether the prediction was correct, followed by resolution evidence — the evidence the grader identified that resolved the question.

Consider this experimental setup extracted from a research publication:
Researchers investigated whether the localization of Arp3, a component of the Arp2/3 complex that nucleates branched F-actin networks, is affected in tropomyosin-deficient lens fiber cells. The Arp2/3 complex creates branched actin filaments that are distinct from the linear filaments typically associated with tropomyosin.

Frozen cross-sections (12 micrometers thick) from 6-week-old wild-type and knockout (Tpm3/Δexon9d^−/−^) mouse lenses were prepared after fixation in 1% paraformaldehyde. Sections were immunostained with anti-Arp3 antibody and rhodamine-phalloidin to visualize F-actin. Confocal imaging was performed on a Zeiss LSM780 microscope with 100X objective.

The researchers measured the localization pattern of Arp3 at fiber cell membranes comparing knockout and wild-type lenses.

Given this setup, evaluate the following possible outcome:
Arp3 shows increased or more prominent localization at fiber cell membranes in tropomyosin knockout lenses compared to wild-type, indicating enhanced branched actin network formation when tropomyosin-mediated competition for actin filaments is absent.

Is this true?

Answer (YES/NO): NO